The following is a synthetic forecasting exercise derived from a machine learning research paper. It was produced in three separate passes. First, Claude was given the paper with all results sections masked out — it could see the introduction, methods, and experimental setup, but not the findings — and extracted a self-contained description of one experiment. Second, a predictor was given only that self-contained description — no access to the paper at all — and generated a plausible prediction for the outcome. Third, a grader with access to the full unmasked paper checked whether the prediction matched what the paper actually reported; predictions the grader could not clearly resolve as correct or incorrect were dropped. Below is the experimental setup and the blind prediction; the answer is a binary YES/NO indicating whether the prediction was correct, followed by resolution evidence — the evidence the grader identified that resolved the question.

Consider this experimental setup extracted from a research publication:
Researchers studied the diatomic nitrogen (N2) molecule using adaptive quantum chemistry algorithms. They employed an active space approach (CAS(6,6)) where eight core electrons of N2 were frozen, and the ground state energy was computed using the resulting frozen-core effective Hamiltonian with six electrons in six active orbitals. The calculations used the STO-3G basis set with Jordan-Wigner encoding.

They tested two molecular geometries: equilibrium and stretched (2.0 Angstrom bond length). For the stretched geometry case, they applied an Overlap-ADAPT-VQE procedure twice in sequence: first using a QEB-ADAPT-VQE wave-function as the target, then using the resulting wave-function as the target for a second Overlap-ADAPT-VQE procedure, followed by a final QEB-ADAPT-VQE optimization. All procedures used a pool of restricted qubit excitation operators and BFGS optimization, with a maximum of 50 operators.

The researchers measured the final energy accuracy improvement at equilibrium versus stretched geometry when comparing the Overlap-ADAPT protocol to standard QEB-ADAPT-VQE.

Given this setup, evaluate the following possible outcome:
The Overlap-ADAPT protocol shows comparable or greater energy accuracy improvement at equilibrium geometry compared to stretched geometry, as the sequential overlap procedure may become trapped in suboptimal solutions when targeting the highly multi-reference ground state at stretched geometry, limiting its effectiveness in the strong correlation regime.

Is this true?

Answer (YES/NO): NO